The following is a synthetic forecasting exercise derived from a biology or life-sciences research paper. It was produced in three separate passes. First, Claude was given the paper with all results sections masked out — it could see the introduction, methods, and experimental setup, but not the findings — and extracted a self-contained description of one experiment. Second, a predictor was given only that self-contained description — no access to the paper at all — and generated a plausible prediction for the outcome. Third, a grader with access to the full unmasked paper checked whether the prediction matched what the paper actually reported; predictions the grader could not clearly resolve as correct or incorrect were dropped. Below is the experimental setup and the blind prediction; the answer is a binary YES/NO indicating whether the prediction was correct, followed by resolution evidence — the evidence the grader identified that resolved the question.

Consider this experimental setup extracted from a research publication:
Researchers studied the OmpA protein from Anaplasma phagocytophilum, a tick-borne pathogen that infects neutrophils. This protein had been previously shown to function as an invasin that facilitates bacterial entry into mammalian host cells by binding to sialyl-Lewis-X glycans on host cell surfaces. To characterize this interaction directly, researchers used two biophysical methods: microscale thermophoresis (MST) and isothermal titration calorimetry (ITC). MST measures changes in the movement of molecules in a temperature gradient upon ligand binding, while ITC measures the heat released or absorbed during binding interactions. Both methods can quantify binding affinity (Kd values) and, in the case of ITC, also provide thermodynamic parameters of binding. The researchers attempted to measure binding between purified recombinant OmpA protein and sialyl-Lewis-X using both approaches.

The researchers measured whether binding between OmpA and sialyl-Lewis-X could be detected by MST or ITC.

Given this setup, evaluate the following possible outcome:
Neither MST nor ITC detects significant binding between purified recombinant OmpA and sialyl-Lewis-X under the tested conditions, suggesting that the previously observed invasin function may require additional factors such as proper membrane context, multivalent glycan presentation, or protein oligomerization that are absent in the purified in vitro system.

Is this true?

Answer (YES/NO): YES